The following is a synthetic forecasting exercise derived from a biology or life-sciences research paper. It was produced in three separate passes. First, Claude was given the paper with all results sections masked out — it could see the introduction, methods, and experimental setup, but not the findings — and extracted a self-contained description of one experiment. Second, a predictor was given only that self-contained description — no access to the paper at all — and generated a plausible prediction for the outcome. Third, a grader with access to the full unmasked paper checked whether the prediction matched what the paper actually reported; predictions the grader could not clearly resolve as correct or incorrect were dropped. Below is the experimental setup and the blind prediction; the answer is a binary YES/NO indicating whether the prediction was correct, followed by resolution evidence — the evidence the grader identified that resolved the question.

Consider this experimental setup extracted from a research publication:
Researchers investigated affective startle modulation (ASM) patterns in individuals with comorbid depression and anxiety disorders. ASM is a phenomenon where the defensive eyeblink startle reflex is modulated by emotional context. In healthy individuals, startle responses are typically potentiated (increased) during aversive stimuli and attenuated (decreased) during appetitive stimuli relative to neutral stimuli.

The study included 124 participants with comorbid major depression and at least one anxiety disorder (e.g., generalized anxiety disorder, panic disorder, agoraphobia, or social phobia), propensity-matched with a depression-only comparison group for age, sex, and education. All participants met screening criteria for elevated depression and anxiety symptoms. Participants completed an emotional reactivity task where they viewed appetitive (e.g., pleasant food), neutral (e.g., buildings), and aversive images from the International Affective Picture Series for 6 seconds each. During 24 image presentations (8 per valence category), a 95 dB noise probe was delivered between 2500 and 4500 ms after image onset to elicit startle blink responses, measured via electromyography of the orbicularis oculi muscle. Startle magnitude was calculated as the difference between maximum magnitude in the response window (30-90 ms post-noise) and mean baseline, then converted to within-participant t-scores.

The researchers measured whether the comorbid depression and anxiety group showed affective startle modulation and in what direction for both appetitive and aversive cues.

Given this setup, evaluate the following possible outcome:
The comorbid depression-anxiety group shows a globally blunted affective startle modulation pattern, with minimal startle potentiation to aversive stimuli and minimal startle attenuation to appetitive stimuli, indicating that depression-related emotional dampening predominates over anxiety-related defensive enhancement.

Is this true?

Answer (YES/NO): NO